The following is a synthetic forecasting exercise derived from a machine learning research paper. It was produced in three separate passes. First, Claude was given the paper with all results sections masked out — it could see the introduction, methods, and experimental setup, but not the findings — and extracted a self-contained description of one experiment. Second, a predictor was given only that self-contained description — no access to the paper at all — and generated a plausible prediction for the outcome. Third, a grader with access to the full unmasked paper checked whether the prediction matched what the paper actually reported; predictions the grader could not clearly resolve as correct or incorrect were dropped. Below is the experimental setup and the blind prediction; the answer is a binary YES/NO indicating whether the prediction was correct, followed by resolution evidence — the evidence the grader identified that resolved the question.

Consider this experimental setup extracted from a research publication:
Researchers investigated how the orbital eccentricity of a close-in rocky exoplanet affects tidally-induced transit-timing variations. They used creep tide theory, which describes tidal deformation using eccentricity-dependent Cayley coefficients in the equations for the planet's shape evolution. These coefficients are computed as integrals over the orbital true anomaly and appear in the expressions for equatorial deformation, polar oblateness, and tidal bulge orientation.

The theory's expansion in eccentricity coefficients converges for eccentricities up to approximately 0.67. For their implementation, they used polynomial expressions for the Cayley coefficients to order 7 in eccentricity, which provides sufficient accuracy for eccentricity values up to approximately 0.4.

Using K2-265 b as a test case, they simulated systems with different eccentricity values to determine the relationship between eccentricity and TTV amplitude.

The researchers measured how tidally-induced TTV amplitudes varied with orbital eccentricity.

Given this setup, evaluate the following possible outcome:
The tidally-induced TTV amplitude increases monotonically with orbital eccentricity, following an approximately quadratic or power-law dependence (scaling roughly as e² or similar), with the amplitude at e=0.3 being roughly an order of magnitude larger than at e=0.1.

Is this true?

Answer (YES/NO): NO